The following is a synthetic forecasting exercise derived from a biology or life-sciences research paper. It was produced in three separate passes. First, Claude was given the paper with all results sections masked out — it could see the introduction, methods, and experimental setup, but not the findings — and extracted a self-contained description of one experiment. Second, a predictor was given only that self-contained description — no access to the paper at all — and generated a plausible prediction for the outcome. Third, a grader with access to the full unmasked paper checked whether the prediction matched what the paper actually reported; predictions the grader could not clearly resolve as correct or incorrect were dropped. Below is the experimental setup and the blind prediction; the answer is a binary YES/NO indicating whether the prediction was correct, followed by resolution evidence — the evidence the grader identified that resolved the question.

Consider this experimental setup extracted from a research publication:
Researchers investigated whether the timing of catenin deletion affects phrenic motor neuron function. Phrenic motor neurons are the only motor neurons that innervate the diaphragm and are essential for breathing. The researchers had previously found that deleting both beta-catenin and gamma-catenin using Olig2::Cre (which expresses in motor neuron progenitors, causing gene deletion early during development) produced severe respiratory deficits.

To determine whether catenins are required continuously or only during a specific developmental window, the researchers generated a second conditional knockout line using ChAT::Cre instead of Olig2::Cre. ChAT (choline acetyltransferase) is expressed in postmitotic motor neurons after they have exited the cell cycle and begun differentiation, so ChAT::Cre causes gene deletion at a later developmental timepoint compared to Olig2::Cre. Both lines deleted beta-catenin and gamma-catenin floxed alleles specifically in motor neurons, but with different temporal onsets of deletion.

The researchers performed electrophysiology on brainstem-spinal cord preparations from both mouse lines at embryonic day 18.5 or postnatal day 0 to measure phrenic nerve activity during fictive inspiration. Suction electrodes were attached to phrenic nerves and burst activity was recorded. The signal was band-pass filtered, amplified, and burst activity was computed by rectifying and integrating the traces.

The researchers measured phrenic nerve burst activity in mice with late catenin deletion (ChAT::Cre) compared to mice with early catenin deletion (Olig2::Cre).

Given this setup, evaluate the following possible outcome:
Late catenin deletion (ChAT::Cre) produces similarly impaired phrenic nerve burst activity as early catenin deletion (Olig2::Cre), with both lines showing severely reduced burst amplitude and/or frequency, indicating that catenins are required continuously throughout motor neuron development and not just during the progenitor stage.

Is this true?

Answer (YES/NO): NO